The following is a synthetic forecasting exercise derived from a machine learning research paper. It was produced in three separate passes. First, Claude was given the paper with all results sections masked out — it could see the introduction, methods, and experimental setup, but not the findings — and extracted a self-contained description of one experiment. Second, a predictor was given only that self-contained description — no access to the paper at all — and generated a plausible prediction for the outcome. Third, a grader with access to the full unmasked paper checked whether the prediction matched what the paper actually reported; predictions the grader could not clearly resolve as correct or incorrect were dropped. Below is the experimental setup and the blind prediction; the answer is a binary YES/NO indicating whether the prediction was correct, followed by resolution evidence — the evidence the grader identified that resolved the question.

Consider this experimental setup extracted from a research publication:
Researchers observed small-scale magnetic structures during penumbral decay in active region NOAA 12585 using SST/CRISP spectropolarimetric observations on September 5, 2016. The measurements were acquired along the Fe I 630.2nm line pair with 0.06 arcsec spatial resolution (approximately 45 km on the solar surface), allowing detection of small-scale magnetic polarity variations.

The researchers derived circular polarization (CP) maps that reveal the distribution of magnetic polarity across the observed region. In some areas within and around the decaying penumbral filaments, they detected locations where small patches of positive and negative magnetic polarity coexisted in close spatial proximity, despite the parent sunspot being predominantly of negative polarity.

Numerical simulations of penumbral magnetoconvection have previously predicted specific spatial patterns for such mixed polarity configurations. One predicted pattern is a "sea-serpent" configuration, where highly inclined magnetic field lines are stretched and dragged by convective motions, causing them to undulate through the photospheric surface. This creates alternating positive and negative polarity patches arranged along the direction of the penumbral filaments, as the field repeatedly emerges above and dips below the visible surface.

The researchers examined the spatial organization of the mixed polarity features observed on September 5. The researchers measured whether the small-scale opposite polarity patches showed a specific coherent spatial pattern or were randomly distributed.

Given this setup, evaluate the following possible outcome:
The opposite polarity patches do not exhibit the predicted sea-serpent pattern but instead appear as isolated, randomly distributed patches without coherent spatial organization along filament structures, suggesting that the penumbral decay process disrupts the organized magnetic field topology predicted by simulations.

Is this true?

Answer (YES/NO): NO